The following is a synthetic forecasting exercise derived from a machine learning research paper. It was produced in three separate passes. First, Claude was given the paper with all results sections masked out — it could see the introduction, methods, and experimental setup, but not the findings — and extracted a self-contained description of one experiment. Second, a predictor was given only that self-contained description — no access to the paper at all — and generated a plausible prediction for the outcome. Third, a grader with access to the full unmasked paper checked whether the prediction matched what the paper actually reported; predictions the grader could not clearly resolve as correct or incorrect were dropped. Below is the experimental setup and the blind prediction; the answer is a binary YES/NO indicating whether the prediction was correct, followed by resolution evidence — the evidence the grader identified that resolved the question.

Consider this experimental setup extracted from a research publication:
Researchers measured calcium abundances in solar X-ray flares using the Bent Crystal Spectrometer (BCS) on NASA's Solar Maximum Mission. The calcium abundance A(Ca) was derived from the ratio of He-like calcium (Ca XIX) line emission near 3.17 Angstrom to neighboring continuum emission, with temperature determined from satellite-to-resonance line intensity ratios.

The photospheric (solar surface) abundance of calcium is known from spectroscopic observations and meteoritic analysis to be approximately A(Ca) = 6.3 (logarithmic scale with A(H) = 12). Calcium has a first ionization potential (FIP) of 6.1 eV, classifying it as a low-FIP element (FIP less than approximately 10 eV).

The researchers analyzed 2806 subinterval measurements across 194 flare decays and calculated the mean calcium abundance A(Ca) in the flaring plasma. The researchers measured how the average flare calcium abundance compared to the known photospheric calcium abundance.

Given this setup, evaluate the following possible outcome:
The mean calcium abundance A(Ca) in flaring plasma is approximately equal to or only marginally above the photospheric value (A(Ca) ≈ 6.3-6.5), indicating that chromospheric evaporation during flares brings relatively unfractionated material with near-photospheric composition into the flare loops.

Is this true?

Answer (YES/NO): NO